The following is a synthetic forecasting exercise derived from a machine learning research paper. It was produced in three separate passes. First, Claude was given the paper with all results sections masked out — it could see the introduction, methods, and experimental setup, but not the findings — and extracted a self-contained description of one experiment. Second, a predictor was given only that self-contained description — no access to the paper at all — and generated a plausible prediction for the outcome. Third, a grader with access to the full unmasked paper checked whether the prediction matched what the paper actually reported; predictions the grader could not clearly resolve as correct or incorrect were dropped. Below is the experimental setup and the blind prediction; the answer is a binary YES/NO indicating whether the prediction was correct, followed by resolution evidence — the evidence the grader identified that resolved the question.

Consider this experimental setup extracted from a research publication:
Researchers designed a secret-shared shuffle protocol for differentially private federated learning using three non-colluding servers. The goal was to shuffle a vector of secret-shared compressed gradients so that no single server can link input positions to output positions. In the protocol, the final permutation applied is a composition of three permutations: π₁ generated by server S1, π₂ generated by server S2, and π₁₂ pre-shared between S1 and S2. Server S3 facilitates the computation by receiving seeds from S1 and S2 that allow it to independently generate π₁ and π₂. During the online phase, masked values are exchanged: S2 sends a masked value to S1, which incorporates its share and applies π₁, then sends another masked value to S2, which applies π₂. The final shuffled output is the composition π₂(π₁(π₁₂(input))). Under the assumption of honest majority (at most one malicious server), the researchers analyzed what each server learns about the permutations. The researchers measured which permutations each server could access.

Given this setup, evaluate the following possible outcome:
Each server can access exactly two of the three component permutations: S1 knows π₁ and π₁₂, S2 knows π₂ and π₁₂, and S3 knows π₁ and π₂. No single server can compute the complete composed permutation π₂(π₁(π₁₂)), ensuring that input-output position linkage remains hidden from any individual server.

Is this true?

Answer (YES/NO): YES